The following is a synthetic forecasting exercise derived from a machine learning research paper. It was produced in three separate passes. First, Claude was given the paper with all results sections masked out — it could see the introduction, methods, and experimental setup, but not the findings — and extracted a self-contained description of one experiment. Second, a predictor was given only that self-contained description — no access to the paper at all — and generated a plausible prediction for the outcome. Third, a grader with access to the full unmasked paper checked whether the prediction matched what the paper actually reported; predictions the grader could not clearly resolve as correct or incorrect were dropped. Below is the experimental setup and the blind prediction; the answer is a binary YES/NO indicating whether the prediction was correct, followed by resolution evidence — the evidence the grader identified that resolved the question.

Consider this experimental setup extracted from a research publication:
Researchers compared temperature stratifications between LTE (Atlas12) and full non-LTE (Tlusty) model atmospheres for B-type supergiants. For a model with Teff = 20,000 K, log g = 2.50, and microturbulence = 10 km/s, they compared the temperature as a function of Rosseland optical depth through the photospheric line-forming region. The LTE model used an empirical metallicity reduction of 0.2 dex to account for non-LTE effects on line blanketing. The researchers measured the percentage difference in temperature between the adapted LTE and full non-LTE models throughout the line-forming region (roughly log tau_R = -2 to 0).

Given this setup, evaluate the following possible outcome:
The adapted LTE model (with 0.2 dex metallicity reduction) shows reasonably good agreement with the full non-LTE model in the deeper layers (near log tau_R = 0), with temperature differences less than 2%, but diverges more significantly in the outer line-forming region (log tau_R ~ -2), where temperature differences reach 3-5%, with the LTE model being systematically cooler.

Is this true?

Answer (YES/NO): NO